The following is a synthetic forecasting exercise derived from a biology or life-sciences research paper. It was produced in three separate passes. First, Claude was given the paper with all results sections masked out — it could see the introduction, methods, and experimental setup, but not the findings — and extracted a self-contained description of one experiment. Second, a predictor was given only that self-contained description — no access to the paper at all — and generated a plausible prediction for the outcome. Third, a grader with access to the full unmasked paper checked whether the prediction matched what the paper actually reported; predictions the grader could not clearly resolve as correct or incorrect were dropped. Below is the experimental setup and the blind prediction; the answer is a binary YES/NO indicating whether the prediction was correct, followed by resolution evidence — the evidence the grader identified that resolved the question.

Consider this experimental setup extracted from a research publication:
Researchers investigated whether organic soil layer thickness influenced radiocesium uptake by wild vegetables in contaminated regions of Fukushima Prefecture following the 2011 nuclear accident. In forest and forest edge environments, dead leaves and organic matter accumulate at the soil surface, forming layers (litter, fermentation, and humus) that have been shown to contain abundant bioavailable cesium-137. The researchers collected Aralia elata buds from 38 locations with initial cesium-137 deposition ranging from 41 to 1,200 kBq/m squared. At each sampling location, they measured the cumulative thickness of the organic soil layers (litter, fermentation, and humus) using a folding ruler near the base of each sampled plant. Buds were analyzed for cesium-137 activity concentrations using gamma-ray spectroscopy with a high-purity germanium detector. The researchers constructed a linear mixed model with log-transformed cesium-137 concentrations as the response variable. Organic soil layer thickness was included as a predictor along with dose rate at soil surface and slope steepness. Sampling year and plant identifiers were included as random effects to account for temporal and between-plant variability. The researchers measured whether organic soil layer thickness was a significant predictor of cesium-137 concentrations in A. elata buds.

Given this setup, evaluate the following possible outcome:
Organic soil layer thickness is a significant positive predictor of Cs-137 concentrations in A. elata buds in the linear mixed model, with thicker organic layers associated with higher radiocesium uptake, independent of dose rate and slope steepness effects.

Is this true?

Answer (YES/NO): NO